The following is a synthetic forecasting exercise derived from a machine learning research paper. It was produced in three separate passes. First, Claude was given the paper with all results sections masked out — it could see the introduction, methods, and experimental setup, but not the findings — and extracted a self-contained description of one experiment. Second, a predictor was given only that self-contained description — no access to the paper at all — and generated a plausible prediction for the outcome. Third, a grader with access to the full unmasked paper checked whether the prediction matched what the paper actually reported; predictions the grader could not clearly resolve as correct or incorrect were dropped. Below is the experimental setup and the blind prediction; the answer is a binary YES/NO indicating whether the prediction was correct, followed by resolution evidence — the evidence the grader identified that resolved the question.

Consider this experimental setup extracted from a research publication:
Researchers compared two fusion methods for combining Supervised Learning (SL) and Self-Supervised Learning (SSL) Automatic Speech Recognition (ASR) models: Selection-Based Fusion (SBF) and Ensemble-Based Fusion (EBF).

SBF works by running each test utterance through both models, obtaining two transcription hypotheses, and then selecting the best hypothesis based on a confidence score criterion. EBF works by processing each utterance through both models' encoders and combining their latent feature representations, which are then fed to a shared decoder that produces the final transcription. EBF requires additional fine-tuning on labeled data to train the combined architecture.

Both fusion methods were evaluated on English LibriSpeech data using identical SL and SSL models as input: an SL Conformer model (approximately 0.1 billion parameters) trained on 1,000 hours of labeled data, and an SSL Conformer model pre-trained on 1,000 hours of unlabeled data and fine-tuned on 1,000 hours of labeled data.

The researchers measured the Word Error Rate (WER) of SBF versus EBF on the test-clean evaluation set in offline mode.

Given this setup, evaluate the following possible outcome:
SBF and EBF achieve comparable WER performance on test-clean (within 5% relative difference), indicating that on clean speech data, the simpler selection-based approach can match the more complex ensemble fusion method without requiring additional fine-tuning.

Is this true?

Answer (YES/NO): YES